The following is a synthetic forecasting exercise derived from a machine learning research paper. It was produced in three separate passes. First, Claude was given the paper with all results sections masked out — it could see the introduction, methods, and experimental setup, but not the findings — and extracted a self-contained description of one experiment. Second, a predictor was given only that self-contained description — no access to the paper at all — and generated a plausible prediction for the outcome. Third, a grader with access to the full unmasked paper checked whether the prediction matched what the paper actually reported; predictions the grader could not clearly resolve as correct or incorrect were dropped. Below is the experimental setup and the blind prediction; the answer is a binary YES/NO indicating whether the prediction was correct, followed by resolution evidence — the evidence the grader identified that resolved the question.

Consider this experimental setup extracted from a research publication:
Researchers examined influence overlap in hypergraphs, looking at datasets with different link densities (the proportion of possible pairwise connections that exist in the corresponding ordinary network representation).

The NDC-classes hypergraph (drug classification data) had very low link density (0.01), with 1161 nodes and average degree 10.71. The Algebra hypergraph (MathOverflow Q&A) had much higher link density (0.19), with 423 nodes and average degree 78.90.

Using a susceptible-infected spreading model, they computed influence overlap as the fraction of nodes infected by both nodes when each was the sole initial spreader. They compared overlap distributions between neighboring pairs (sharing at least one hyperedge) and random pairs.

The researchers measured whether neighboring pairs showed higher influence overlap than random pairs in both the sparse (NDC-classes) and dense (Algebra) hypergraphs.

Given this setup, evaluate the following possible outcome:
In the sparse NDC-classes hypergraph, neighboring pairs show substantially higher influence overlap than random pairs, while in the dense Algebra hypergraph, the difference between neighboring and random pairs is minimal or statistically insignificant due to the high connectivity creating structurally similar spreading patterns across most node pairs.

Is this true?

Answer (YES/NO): NO